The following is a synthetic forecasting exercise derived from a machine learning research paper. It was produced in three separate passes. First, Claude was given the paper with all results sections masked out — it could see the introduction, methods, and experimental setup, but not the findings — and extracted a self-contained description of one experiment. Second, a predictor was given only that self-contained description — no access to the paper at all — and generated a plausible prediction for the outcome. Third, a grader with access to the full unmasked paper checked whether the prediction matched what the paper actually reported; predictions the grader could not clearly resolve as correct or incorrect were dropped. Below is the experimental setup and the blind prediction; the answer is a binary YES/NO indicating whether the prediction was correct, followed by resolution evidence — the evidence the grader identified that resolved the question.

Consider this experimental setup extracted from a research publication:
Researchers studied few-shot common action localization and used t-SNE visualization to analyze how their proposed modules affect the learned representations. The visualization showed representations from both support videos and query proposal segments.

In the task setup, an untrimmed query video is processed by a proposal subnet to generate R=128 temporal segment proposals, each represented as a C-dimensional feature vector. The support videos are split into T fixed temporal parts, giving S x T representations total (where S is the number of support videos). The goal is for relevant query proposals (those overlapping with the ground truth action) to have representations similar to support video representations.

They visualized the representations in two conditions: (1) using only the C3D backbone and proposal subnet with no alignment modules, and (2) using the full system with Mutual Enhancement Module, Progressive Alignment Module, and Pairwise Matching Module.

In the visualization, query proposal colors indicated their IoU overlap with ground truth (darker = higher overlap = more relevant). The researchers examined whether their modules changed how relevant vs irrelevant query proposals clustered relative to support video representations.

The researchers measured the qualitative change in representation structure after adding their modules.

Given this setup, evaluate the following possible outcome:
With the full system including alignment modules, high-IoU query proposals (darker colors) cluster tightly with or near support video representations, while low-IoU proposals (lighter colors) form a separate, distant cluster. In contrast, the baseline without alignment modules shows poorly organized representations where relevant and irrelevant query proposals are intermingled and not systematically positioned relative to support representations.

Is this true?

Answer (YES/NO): YES